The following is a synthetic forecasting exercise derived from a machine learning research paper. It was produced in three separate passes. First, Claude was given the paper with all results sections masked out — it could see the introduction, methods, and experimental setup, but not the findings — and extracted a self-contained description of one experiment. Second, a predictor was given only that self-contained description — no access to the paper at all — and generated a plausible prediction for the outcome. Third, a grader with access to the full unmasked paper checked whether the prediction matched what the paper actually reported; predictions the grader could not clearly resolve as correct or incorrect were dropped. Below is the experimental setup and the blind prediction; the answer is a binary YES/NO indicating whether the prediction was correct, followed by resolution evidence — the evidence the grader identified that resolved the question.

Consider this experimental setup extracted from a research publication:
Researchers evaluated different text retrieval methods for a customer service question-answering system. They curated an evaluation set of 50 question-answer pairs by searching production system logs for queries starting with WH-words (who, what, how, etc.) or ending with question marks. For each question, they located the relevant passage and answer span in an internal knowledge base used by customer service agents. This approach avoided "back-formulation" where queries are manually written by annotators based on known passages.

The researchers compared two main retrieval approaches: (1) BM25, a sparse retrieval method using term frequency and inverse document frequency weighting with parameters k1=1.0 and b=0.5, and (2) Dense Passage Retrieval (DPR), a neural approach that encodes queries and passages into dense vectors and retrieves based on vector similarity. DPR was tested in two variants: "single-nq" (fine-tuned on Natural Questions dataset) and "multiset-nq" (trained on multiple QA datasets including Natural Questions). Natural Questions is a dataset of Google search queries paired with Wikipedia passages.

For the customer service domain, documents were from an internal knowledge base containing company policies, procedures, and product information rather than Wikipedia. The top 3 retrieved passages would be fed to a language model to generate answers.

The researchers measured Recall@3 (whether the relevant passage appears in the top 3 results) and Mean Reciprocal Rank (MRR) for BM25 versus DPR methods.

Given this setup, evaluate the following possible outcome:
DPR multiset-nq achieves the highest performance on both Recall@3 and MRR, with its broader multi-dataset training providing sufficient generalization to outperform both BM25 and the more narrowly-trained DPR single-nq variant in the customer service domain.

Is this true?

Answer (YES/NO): NO